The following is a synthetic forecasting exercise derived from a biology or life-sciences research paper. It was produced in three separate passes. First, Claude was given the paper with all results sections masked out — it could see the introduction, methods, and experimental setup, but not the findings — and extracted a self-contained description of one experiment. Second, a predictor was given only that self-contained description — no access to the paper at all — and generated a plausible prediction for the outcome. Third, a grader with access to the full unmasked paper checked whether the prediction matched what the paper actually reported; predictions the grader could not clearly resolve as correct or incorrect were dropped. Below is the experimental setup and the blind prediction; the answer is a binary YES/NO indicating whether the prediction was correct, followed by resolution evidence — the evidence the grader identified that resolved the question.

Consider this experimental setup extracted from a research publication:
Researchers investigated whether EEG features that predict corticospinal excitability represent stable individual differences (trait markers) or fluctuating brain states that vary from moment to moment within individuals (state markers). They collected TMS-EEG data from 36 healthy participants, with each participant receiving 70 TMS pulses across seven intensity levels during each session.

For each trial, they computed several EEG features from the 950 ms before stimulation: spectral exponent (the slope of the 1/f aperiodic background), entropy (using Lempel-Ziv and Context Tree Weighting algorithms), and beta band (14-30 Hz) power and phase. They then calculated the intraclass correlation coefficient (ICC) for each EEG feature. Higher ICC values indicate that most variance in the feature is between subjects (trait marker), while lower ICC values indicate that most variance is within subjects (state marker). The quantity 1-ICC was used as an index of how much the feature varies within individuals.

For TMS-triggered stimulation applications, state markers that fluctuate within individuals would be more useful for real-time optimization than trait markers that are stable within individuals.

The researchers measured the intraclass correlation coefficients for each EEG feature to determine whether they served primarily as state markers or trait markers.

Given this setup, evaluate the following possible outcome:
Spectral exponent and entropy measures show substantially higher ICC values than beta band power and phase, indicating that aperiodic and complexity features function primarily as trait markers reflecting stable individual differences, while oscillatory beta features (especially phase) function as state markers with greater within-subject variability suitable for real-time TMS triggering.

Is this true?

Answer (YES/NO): NO